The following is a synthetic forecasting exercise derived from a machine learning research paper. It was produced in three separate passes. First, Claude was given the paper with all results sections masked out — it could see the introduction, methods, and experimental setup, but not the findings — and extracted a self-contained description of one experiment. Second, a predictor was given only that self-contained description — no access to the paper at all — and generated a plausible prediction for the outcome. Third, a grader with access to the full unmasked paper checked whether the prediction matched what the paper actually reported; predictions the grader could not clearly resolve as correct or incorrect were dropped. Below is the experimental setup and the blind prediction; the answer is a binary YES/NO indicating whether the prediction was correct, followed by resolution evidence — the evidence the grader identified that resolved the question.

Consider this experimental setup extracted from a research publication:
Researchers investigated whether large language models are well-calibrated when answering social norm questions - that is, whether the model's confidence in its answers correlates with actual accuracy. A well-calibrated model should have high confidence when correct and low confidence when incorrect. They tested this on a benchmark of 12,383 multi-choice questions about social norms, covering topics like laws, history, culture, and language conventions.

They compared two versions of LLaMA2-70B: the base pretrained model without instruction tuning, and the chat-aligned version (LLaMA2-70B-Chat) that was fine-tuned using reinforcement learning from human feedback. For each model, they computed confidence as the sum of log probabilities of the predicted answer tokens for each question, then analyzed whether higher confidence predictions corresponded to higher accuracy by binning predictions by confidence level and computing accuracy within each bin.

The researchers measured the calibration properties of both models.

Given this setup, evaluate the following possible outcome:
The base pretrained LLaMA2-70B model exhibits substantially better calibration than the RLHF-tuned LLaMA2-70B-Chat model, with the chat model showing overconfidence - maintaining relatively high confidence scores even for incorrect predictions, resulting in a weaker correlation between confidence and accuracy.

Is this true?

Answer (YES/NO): NO